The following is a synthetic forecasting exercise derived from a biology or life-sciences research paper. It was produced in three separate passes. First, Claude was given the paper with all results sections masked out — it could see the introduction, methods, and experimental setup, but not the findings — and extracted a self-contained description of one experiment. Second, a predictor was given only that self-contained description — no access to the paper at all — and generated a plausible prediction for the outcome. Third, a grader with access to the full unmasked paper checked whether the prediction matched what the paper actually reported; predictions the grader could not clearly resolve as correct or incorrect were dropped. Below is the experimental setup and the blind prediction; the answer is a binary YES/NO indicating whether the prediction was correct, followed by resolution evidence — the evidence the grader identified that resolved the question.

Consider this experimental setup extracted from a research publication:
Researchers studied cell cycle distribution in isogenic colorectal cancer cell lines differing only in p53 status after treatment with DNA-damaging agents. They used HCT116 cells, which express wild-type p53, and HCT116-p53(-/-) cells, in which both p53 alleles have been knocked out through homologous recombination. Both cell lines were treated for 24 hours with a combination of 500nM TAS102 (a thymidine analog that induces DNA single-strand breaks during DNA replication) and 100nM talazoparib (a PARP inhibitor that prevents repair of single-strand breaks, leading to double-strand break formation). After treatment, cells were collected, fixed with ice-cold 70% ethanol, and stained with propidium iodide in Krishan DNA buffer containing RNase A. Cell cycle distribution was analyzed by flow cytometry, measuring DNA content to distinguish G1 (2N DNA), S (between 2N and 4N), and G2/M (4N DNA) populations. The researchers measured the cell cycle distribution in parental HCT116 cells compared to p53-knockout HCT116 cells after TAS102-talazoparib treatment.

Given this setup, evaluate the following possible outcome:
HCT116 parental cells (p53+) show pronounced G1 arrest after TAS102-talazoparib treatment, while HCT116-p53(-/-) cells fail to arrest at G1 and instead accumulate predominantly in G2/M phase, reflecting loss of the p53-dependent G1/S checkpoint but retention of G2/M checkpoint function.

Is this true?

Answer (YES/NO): NO